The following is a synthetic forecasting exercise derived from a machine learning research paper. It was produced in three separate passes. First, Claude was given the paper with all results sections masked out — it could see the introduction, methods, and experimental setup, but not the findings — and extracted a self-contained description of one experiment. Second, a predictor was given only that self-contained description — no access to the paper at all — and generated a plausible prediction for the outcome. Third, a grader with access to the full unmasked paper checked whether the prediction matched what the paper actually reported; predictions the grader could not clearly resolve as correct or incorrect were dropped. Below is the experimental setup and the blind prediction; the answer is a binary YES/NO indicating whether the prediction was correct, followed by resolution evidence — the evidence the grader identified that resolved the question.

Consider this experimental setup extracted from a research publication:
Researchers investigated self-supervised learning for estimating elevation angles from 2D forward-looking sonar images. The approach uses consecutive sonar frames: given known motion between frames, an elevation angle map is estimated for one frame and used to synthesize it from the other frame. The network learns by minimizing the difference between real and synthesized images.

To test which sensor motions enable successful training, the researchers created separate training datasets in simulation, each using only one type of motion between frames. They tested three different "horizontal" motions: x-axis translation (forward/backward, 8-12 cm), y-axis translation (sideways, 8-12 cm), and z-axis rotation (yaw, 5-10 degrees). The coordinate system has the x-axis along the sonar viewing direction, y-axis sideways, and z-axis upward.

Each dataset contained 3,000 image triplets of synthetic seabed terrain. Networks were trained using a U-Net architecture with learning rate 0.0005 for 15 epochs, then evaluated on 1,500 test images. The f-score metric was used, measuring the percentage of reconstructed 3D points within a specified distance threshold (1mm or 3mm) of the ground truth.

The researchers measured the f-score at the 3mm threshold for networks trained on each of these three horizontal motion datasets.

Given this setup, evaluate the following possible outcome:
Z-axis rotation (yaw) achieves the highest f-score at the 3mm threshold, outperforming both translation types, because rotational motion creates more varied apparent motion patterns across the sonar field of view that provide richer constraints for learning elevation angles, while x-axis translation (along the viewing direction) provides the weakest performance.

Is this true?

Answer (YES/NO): NO